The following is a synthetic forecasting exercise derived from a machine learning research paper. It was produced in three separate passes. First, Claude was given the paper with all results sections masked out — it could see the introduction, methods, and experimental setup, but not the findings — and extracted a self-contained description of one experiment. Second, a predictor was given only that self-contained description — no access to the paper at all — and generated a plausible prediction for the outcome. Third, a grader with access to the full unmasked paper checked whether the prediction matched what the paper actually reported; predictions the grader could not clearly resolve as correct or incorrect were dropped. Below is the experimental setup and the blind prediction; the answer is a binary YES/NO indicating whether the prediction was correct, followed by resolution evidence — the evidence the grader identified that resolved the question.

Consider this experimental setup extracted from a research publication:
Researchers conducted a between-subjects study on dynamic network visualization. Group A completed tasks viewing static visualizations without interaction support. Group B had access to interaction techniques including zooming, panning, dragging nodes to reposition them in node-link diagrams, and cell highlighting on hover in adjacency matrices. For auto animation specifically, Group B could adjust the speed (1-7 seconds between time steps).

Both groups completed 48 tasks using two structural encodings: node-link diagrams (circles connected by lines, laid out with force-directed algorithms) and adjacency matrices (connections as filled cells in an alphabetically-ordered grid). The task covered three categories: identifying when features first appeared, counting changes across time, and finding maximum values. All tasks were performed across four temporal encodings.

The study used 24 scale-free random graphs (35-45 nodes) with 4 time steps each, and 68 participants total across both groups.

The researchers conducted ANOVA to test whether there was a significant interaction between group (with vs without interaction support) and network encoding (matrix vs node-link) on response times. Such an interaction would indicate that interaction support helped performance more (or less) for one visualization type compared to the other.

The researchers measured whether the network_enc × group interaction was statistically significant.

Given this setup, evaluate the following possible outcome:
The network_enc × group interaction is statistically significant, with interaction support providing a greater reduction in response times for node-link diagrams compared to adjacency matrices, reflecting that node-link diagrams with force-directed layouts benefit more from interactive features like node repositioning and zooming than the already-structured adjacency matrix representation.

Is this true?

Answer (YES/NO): NO